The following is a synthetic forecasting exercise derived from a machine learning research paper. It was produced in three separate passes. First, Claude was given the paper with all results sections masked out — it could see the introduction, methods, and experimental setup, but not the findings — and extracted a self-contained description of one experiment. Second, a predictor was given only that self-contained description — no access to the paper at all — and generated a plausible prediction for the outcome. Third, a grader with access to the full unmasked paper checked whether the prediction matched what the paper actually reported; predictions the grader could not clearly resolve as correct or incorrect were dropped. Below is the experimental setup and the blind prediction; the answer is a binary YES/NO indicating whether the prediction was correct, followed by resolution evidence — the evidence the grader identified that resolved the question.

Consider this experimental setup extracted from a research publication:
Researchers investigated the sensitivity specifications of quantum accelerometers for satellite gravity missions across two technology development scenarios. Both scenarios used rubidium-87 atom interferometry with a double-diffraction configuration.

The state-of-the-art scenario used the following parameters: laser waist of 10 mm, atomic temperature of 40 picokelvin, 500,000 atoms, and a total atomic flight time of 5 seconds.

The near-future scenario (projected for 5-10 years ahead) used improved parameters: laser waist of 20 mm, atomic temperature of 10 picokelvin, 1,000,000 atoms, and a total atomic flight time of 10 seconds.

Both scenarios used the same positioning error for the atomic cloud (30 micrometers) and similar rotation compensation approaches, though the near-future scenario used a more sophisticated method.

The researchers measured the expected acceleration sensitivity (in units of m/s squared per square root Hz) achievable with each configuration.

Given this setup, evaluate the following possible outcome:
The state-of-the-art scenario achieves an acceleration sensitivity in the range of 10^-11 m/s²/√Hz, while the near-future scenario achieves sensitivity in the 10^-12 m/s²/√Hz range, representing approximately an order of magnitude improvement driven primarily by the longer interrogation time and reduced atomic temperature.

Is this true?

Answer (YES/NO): NO